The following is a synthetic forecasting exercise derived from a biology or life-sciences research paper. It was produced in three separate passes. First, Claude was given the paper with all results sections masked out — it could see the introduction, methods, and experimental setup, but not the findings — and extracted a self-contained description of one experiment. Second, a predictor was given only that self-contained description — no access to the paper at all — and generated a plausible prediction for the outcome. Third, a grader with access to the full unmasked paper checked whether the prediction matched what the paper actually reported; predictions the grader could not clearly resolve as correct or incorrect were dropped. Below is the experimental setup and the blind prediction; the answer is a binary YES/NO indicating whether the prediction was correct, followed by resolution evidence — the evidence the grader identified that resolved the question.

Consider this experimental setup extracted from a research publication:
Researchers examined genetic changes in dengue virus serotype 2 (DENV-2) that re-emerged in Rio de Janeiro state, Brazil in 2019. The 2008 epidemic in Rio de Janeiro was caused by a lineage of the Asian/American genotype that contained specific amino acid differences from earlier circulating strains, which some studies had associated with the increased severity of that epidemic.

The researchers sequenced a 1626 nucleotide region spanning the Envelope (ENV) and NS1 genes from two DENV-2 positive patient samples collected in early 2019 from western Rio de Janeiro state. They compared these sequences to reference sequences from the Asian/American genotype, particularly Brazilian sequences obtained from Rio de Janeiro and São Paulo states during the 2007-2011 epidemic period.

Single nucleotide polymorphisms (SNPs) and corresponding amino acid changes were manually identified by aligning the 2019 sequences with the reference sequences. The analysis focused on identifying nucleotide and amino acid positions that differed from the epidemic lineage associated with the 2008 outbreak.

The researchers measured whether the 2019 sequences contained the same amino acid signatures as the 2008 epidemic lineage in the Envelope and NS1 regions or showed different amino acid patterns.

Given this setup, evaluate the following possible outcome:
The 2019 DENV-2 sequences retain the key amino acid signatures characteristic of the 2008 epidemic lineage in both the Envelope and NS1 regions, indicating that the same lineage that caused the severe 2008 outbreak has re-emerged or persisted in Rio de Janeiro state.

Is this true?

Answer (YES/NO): NO